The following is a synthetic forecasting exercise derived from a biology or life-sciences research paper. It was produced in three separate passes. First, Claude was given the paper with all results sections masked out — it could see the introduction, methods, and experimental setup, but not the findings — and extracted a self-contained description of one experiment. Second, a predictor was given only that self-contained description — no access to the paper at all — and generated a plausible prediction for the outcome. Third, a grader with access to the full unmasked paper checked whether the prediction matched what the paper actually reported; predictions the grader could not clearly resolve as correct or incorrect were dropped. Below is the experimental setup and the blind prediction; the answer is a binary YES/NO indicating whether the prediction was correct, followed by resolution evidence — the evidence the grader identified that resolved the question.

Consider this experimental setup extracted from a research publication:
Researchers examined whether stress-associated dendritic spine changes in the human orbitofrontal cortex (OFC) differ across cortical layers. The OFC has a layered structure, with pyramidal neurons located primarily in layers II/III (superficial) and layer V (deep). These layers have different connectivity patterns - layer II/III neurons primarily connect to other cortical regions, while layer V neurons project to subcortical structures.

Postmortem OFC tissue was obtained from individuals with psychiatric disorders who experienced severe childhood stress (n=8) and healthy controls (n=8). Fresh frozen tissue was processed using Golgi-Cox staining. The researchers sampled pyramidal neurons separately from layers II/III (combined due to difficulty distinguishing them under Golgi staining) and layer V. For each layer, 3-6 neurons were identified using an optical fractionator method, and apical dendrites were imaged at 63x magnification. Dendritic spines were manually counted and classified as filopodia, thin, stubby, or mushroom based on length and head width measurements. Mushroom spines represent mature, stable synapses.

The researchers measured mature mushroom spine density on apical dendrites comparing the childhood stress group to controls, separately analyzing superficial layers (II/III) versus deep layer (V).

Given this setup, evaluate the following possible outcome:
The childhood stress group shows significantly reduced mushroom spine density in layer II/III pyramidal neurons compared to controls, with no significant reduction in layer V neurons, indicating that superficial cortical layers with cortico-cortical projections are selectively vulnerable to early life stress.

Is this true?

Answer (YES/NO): NO